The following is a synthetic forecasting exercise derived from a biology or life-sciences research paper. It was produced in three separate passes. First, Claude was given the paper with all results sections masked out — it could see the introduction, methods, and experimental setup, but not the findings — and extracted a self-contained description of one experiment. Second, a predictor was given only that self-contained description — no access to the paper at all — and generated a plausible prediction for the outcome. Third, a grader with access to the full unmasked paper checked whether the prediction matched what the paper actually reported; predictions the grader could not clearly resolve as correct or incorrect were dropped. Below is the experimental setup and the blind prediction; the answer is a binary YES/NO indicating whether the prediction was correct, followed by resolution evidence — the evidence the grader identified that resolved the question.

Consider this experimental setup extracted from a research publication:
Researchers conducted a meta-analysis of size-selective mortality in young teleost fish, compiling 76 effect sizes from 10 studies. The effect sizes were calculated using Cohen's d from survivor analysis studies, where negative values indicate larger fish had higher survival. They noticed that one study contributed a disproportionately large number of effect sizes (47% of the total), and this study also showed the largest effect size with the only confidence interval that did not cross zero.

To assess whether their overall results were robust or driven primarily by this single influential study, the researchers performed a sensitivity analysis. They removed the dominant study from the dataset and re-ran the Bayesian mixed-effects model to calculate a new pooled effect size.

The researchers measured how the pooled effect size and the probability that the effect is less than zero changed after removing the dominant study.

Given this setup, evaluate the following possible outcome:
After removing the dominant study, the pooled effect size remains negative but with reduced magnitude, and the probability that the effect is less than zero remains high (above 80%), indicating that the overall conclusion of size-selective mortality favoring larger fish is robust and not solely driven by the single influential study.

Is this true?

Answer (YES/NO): NO